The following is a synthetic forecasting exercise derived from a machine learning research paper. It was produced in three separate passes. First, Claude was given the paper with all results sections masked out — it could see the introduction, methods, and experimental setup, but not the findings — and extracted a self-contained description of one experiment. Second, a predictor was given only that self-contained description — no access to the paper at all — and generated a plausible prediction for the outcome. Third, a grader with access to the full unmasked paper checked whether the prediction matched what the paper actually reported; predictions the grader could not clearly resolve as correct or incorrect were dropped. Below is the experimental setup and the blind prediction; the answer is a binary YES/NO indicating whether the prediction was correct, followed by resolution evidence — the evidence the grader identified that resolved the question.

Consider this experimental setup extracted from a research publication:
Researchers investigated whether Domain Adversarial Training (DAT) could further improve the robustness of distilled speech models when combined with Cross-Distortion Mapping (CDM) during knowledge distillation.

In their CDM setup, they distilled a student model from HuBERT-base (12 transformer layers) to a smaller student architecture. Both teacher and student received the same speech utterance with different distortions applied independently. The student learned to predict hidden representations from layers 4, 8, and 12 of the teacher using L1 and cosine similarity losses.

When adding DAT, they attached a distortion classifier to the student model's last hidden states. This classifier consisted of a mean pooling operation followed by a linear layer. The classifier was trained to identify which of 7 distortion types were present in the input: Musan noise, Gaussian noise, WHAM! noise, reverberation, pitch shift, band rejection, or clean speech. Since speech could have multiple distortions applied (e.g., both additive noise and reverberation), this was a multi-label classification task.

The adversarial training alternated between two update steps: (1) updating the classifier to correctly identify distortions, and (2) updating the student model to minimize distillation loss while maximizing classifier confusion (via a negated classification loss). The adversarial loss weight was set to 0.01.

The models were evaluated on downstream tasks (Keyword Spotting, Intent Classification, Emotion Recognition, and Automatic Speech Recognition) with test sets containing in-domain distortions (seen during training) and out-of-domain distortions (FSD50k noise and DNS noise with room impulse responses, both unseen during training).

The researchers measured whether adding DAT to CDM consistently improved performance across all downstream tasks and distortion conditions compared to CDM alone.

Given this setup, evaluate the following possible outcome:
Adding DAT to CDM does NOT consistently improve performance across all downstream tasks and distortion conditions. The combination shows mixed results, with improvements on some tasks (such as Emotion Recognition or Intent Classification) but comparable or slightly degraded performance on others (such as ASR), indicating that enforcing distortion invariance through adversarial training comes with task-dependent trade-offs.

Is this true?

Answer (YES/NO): YES